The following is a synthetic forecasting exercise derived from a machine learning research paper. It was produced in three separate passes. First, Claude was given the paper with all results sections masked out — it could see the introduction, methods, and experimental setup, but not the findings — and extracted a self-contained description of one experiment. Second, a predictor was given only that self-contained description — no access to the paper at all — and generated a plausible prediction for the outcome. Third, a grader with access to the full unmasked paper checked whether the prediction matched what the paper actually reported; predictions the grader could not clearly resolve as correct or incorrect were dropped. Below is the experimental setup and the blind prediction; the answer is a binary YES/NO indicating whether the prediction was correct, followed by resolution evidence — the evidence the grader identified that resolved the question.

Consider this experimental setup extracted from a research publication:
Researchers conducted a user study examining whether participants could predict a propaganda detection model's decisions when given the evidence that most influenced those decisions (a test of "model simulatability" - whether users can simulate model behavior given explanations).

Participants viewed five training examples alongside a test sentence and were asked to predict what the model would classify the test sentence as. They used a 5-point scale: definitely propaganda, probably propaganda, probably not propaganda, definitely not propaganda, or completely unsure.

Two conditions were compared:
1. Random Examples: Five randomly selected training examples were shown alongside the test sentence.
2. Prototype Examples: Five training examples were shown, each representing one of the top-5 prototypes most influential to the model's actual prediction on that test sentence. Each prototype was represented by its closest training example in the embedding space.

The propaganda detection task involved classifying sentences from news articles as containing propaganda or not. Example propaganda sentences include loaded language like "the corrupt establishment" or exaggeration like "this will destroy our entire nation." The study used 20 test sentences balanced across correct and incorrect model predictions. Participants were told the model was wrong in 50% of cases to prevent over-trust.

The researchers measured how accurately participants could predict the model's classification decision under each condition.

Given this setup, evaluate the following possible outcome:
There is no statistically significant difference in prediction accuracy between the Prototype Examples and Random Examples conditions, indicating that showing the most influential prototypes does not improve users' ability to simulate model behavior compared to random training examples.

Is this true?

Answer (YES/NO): NO